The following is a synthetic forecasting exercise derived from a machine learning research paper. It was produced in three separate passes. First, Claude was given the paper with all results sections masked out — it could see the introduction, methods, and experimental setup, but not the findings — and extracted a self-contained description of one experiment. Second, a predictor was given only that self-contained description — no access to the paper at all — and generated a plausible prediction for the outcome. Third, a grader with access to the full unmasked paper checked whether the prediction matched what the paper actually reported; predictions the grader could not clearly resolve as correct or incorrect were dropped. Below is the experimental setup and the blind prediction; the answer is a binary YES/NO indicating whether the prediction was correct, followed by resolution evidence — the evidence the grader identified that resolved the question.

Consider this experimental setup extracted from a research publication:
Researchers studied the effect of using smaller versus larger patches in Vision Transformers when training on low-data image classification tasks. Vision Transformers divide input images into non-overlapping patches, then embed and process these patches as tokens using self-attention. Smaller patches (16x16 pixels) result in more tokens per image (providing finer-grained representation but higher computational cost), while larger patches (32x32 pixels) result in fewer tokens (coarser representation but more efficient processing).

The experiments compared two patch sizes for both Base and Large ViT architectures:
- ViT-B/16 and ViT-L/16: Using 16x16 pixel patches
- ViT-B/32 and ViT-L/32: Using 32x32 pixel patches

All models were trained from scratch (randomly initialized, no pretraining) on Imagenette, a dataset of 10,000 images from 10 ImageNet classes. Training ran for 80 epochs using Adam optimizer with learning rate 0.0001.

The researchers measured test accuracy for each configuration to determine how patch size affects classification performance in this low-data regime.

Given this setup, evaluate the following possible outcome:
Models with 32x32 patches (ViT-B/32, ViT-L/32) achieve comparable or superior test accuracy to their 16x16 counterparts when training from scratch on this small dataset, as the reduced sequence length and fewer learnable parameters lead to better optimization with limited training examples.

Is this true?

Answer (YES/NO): NO